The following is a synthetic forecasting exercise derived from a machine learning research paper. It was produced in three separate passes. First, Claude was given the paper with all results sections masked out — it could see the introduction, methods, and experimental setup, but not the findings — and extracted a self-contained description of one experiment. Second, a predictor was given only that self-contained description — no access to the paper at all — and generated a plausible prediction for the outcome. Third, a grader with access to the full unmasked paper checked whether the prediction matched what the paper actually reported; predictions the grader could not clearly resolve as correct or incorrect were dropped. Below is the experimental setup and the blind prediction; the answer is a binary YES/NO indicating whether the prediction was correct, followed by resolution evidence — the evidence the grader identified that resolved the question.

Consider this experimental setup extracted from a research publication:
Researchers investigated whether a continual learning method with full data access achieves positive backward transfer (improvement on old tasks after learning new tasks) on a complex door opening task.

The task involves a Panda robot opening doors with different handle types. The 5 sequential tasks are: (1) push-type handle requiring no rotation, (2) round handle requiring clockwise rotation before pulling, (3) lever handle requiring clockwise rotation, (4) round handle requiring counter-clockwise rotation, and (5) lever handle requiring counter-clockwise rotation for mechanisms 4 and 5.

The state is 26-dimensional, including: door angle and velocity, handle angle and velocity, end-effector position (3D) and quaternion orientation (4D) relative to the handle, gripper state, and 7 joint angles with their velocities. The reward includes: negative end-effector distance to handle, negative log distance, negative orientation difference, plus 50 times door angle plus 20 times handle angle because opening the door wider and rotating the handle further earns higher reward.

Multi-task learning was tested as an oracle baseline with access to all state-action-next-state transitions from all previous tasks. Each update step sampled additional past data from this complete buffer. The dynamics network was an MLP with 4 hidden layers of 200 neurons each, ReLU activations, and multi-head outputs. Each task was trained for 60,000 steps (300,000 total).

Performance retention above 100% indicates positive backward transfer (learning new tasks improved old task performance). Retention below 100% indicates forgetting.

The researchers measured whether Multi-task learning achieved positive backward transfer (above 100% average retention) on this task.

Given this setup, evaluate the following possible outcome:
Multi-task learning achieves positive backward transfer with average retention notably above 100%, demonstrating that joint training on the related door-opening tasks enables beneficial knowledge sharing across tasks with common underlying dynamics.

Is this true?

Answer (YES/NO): NO